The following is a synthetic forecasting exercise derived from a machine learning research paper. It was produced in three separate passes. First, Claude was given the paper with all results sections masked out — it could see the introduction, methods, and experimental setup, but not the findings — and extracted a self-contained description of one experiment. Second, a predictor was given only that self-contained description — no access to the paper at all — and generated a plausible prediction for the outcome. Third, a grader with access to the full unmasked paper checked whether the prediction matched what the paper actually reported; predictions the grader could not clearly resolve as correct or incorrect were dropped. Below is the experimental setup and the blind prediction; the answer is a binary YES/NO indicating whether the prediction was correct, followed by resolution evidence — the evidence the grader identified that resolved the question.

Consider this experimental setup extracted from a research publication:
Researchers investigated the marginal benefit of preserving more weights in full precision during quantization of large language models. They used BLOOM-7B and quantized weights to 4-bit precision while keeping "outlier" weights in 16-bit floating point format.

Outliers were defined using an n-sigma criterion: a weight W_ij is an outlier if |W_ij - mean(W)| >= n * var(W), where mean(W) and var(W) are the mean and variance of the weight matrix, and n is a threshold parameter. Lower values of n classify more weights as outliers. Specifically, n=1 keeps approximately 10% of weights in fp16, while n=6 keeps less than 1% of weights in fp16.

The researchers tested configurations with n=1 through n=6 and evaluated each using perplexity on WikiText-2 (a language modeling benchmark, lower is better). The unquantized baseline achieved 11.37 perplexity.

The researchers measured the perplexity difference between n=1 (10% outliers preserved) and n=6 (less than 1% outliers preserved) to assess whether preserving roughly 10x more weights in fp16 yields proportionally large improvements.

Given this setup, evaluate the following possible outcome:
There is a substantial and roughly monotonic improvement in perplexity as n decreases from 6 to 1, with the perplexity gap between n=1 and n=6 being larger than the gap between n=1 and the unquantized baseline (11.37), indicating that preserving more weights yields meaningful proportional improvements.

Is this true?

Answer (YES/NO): NO